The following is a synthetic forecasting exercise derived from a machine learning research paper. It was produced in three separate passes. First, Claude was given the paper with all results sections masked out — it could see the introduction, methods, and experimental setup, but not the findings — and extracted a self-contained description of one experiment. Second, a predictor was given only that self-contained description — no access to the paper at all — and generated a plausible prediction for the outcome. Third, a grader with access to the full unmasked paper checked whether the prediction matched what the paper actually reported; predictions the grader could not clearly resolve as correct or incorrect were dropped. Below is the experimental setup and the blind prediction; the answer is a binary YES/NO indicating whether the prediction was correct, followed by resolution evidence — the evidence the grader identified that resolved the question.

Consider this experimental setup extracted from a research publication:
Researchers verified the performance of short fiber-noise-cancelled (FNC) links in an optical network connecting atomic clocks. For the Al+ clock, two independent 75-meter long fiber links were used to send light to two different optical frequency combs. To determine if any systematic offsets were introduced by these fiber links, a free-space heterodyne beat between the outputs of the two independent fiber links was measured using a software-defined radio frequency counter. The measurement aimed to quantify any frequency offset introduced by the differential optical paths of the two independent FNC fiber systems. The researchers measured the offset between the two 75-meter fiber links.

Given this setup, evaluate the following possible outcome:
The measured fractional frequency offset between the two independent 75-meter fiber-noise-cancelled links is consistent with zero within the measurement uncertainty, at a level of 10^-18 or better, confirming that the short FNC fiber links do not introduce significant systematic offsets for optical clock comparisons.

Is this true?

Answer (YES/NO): YES